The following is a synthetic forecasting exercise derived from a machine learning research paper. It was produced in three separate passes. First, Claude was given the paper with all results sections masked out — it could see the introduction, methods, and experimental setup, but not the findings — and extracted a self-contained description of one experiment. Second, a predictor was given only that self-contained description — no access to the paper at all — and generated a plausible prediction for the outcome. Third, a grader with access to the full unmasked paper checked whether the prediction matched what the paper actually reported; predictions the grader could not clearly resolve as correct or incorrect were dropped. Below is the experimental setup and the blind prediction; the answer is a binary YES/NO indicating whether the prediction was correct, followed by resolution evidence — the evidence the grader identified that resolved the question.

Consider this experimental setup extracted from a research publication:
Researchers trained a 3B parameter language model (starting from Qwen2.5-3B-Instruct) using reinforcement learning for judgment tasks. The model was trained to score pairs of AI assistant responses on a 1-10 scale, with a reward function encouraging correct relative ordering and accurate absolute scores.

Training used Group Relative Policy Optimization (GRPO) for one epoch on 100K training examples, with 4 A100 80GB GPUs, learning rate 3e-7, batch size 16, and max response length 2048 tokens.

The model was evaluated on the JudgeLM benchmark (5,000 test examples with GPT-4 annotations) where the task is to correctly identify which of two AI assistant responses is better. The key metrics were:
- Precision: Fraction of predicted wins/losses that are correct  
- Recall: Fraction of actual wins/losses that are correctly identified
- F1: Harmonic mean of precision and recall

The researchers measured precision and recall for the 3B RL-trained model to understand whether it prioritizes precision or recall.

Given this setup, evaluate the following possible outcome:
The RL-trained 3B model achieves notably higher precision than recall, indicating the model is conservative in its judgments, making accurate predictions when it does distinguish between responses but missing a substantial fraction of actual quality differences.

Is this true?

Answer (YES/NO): NO